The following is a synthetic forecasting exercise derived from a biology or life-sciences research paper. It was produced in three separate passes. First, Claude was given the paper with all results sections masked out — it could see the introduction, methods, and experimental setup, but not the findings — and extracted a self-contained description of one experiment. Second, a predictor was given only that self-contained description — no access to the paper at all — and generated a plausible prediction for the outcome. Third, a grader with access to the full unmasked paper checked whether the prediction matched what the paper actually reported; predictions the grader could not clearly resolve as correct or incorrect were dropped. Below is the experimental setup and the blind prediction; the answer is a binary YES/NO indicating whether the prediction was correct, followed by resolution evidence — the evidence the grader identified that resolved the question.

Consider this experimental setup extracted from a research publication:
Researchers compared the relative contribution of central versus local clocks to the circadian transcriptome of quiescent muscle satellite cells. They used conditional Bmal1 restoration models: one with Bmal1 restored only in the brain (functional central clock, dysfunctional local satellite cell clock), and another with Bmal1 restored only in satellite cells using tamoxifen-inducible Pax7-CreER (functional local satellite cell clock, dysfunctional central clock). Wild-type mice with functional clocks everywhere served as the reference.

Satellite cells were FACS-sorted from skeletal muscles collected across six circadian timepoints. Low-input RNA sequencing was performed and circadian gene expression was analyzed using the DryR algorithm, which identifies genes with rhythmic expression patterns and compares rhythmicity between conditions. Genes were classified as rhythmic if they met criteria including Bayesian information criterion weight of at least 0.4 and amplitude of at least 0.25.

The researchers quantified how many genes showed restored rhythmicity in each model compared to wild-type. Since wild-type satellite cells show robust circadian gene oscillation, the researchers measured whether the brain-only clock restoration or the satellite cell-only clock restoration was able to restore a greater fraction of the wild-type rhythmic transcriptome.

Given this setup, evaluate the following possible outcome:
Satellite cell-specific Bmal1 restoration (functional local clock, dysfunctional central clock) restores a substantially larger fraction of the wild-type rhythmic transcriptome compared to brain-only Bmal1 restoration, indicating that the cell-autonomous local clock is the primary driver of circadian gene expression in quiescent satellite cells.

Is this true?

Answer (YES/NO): NO